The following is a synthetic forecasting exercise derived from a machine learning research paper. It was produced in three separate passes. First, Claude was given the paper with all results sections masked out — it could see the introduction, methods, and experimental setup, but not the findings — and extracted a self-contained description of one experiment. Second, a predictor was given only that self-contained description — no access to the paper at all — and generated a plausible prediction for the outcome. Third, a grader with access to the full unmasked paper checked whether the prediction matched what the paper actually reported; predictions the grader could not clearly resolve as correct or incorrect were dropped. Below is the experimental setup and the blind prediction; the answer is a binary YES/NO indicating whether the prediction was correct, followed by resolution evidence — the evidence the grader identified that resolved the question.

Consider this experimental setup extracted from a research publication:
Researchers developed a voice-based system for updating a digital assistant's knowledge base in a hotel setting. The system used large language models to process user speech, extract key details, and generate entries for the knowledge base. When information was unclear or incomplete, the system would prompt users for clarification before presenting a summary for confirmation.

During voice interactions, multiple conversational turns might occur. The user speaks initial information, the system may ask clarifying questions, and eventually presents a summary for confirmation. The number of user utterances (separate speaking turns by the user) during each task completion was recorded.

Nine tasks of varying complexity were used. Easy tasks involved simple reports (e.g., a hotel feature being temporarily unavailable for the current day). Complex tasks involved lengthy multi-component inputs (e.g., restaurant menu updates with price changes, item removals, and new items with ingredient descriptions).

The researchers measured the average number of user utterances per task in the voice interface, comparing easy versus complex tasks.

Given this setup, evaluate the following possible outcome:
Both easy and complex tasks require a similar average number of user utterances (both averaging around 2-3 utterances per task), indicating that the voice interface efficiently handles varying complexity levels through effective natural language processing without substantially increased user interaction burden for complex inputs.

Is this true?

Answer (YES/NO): NO